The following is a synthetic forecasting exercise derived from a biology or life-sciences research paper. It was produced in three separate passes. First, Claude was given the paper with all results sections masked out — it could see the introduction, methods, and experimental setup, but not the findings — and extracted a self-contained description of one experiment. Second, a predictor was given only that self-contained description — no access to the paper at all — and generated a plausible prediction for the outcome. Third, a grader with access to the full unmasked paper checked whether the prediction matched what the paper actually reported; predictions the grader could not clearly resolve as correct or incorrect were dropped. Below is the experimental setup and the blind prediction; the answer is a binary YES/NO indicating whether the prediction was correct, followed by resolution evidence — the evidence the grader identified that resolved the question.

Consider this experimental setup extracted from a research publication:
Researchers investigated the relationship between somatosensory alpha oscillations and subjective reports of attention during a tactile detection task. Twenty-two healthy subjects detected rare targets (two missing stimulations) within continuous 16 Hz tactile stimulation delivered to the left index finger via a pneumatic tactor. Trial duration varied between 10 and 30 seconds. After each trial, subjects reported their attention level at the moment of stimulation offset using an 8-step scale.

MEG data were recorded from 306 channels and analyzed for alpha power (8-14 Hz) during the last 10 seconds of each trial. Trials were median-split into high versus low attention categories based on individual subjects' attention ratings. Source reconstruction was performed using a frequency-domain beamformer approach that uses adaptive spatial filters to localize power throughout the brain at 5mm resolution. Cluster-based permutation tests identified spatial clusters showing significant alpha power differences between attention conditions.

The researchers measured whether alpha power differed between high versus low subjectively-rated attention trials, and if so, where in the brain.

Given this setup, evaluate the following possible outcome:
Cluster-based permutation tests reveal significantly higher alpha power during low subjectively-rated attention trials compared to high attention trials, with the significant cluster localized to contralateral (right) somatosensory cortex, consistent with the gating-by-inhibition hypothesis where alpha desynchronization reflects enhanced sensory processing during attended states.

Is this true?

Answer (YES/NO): YES